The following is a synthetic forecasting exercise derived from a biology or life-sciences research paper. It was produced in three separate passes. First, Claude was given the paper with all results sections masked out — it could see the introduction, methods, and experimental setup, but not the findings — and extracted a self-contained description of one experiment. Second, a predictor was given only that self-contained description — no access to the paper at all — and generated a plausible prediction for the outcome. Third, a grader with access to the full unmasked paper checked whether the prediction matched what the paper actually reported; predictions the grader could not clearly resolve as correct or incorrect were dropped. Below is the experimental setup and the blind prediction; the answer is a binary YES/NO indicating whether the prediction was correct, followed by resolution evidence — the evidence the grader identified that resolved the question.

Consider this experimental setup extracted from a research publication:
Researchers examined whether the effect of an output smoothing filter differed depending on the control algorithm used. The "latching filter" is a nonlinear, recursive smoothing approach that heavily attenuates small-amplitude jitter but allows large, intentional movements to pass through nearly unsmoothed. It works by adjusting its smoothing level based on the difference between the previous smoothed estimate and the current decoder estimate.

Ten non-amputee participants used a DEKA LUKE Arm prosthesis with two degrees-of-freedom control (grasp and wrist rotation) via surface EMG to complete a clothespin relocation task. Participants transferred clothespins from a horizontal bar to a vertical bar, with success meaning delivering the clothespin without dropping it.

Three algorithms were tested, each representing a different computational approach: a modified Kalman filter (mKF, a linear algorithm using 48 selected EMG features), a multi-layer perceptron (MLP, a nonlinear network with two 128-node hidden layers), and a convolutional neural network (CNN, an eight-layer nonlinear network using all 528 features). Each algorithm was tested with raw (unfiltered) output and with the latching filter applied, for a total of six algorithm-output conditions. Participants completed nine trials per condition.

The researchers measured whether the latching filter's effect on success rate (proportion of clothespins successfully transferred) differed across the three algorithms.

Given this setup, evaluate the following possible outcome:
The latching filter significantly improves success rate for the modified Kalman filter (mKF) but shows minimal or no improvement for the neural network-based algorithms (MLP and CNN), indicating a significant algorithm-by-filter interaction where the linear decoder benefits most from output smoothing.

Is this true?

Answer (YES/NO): NO